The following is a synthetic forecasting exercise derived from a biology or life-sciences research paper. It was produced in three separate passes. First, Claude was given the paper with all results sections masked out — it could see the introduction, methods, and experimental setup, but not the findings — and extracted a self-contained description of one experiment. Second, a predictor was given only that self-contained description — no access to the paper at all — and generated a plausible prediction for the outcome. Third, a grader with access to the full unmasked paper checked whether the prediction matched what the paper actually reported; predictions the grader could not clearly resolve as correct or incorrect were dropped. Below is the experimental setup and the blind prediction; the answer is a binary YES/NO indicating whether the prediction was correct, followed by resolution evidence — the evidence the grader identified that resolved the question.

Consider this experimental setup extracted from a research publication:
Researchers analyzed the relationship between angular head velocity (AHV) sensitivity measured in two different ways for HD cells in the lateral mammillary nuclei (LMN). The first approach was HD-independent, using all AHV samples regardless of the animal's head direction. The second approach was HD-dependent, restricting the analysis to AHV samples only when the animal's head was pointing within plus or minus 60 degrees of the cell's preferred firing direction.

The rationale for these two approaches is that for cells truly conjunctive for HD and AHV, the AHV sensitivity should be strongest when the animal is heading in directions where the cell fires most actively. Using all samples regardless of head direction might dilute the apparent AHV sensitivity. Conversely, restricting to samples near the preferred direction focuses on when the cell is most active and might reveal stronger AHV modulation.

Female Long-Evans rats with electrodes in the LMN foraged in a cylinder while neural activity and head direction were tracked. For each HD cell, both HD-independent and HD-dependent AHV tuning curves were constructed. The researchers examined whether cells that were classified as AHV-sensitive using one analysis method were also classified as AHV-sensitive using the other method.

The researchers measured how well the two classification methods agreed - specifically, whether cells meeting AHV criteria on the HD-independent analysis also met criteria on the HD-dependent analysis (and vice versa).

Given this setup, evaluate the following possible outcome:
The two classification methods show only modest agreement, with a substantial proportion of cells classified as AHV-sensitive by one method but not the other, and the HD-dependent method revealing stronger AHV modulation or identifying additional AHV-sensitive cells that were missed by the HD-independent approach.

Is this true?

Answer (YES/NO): NO